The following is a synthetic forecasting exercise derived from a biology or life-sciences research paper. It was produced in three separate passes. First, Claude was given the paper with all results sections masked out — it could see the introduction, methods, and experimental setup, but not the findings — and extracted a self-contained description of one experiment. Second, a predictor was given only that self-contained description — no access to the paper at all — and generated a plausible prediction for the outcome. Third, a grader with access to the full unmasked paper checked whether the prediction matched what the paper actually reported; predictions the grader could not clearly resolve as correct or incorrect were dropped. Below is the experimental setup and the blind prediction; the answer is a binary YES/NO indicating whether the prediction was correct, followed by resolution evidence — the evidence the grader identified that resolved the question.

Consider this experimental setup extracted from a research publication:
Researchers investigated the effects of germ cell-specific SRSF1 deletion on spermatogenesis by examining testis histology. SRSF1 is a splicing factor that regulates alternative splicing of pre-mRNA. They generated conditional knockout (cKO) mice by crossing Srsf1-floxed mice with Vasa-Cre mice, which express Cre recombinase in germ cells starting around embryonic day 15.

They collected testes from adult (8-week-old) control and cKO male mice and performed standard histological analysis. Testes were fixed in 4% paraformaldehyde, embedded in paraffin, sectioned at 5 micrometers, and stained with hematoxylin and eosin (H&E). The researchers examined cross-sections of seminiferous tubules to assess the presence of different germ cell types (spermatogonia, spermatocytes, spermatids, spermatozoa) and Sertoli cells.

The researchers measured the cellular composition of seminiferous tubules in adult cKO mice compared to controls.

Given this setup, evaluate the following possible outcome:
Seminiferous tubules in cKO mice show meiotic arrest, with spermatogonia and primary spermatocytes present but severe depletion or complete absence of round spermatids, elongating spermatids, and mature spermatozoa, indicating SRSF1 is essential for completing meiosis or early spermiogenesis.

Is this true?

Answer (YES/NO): NO